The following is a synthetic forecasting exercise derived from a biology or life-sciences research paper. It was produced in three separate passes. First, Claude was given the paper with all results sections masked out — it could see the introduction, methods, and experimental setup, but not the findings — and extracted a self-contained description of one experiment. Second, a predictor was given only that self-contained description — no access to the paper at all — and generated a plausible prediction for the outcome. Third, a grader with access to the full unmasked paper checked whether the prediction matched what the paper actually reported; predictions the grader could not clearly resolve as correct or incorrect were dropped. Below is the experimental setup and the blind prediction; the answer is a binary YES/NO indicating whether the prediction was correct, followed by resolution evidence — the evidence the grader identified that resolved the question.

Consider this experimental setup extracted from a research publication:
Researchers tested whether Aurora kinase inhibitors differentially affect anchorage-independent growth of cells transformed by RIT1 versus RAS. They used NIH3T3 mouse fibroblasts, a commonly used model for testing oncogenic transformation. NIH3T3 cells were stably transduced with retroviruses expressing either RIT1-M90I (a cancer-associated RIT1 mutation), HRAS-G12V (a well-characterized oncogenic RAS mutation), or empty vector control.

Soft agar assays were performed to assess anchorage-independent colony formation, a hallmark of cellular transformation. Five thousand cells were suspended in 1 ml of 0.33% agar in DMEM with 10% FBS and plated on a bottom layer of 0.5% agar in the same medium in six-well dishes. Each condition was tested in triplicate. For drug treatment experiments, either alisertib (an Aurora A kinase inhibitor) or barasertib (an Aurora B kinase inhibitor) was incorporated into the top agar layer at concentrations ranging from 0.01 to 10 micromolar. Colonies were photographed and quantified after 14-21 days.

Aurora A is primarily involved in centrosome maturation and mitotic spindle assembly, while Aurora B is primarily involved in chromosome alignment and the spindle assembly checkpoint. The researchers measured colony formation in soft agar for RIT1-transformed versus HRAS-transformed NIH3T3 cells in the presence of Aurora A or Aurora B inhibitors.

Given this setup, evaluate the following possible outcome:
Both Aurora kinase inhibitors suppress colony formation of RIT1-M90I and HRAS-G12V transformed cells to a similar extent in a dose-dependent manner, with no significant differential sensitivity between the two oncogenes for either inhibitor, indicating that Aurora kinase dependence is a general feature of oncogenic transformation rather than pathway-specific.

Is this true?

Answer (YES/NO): NO